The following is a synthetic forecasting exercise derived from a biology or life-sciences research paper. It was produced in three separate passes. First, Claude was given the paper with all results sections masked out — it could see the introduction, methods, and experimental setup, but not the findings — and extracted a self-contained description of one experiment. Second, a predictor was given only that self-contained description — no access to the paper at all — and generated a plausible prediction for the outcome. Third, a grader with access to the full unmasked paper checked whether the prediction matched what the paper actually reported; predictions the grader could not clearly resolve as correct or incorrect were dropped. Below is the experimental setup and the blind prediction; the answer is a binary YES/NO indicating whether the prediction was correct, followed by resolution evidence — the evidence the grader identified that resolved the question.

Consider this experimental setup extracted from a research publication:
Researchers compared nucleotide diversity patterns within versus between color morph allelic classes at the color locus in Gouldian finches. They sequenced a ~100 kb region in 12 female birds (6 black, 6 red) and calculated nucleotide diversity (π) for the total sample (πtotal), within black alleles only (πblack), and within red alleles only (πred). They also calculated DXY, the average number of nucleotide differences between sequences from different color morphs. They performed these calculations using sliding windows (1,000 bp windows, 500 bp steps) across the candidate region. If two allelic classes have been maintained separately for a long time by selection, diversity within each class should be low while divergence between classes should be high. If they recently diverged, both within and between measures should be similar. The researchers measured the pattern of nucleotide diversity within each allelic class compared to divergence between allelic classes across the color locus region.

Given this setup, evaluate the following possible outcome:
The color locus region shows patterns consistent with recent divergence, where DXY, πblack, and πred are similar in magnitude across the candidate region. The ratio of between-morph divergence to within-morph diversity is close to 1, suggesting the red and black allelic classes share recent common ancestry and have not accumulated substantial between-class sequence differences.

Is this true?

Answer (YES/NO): NO